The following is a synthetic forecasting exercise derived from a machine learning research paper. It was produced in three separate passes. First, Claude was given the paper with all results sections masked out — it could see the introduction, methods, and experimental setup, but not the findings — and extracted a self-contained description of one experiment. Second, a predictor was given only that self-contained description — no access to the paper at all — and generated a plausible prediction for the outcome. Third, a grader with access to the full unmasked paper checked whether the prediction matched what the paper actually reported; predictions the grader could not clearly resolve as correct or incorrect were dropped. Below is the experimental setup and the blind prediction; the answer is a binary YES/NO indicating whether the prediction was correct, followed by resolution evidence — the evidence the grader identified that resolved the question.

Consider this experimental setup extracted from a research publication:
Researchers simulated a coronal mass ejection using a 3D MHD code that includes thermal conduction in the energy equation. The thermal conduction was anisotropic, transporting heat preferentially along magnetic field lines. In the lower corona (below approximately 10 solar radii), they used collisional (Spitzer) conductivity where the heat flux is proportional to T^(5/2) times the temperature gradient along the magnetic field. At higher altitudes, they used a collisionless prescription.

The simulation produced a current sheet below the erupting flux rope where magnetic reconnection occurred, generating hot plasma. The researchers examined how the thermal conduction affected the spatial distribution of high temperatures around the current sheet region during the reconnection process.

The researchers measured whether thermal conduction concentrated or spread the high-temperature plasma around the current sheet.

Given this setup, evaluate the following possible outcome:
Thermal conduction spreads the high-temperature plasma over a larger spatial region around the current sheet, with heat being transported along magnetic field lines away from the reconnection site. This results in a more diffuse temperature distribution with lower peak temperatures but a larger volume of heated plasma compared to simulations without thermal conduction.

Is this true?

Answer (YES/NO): YES